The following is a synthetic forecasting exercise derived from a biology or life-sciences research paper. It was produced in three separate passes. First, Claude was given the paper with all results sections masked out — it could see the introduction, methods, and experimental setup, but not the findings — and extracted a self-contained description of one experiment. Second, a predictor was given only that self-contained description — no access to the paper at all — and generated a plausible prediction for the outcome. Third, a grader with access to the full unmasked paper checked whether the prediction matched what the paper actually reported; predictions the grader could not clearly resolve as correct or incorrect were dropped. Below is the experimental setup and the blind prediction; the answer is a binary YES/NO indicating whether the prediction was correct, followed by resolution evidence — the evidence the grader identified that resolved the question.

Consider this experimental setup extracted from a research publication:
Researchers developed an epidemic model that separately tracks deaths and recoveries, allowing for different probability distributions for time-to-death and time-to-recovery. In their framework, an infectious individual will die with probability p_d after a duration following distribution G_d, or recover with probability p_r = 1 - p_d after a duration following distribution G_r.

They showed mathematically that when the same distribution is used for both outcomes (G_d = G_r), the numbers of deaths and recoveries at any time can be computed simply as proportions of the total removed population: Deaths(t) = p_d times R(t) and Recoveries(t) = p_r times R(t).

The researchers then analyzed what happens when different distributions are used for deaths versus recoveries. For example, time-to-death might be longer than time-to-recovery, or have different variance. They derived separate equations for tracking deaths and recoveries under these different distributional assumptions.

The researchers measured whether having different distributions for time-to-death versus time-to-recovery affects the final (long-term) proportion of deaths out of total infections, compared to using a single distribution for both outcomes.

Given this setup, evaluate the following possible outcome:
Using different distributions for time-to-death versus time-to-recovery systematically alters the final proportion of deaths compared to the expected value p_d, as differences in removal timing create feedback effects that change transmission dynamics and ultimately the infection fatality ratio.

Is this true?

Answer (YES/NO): NO